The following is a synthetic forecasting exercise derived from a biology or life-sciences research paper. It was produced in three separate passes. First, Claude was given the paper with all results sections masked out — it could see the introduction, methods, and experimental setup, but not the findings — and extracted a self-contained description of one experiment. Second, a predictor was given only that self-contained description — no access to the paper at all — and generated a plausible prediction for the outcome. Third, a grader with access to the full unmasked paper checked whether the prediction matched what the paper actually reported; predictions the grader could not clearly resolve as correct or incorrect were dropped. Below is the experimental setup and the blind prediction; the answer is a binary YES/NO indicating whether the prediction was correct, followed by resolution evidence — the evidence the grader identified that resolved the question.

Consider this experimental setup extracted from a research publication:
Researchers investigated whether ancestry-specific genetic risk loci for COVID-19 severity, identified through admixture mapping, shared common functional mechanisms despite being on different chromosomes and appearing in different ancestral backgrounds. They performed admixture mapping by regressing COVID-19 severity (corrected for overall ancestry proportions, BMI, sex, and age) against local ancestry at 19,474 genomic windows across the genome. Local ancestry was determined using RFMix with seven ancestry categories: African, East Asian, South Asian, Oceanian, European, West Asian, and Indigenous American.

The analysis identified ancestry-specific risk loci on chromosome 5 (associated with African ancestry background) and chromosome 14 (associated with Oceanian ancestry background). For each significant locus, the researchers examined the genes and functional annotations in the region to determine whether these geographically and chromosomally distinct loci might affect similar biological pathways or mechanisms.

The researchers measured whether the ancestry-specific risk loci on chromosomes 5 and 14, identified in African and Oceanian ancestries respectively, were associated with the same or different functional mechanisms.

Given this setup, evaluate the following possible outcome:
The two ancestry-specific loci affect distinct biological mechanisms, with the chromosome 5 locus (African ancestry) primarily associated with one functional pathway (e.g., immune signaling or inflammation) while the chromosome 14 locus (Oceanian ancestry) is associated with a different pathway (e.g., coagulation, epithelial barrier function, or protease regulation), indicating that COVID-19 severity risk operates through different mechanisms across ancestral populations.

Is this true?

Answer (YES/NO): NO